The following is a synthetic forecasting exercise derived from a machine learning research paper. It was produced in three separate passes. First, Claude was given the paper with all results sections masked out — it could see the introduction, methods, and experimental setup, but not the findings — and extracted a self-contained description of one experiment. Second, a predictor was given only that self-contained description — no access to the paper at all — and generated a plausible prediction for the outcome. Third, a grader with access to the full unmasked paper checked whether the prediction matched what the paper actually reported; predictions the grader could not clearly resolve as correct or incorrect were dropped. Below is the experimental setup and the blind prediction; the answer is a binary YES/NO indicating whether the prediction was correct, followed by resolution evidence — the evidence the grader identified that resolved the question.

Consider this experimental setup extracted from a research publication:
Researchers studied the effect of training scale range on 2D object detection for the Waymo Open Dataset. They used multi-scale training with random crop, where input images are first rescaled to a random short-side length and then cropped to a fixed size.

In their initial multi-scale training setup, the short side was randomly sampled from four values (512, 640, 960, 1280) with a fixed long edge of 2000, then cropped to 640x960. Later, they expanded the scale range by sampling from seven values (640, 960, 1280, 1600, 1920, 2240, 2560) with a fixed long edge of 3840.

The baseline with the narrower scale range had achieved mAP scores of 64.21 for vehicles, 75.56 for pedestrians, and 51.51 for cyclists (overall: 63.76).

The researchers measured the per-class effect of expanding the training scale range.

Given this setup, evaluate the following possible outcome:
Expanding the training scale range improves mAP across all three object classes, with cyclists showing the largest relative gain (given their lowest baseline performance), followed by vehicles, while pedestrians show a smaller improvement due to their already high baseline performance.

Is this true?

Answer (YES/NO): NO